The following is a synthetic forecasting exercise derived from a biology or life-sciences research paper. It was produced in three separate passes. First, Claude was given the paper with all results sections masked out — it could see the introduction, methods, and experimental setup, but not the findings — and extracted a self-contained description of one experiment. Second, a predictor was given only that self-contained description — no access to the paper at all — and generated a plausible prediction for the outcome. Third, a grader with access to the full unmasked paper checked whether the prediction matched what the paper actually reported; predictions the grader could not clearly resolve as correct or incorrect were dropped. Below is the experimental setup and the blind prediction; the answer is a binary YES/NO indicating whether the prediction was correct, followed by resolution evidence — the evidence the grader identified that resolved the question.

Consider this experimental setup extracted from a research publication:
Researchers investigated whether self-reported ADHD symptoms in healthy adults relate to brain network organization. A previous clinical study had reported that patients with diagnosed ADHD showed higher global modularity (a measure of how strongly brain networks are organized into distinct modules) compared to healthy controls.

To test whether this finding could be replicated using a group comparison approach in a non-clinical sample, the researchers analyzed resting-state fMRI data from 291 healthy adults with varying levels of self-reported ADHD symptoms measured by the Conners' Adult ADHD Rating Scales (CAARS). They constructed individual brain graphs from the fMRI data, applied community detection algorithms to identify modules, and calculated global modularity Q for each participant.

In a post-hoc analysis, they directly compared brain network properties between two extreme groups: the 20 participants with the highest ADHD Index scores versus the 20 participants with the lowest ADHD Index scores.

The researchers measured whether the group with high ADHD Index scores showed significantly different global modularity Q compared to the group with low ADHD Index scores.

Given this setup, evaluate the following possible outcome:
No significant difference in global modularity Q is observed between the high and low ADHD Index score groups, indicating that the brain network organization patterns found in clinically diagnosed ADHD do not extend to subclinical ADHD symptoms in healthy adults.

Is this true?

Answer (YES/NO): YES